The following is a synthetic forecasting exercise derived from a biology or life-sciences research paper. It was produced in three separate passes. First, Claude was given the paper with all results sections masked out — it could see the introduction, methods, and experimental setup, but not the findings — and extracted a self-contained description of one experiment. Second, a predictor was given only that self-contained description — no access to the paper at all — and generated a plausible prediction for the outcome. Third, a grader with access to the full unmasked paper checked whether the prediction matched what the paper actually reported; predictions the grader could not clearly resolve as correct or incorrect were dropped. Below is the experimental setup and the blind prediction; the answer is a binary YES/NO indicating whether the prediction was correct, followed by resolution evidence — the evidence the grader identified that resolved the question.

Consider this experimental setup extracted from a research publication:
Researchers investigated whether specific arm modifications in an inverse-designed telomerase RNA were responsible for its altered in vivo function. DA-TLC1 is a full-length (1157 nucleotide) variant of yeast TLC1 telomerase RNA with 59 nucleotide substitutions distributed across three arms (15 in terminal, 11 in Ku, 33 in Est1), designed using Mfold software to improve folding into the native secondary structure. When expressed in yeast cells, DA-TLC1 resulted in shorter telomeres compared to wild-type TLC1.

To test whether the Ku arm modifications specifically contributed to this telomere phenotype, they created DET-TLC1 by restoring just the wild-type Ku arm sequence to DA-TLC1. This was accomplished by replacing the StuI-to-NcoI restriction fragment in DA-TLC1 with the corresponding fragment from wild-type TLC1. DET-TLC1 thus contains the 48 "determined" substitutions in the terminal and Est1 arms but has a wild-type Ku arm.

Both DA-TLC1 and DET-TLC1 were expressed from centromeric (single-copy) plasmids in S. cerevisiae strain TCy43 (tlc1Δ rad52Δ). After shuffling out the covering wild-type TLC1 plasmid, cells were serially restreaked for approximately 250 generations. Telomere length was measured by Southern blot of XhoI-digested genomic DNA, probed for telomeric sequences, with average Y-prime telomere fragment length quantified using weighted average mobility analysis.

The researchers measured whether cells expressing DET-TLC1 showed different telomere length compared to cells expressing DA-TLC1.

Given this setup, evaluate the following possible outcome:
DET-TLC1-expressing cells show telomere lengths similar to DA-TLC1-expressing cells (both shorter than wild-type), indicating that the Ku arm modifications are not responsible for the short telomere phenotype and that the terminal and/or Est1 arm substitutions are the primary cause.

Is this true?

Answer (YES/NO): YES